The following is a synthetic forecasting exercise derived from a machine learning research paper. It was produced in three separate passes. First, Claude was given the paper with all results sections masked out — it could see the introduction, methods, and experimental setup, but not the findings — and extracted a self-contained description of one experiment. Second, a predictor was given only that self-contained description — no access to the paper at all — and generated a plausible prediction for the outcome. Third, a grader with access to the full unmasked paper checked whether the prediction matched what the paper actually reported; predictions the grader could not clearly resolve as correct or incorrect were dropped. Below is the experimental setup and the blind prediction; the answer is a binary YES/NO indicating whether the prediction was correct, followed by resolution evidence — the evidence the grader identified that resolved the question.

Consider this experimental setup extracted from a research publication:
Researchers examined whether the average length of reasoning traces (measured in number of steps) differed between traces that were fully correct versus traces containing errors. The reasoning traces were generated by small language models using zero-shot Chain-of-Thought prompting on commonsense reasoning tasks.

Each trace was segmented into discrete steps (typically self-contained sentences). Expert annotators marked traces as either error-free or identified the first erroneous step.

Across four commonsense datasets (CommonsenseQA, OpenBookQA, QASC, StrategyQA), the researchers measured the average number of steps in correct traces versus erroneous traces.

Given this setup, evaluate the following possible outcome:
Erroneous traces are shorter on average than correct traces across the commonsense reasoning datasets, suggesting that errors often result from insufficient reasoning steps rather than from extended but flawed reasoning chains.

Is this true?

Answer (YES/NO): NO